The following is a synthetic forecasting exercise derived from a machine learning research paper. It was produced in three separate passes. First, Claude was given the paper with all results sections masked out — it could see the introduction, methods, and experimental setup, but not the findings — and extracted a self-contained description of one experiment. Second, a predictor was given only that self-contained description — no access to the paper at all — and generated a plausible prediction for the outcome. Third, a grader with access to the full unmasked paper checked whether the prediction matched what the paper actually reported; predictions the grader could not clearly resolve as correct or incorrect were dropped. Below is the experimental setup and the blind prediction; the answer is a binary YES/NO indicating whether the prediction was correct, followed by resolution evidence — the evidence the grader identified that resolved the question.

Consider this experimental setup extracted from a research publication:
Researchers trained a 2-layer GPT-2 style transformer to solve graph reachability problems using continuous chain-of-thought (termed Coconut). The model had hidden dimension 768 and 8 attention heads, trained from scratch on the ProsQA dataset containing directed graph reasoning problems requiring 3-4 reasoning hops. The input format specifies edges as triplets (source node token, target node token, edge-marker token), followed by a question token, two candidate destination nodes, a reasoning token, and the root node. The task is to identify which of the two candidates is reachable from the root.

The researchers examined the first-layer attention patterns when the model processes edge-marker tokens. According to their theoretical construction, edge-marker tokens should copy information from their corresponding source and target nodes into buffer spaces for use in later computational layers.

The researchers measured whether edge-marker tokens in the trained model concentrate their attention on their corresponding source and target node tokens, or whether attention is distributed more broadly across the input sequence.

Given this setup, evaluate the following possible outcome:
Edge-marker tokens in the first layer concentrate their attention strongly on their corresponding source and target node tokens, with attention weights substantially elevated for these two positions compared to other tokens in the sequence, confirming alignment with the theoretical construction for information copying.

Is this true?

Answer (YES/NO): YES